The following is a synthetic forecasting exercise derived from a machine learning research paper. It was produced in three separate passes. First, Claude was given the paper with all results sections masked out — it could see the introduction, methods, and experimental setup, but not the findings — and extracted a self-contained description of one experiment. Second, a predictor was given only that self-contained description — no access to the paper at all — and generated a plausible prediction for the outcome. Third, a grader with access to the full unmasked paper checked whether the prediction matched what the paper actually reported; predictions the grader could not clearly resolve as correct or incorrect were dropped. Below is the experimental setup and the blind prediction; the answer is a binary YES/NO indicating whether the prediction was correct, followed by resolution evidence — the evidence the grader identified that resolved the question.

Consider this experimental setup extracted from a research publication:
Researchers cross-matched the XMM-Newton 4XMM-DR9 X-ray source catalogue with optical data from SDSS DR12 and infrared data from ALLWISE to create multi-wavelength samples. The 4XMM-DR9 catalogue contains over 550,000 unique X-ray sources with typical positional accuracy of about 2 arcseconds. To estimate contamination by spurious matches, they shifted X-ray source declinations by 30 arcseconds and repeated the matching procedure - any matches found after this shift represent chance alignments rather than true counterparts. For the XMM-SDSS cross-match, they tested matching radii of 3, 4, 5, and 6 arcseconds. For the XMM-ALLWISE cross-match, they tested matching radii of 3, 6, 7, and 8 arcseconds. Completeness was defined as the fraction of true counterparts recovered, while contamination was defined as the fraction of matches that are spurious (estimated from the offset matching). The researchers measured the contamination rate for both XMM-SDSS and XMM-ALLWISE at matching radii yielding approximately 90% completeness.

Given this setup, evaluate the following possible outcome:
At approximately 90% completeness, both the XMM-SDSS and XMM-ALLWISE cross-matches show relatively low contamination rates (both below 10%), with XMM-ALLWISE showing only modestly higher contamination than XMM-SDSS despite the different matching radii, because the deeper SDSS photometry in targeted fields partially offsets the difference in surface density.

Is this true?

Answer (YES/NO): NO